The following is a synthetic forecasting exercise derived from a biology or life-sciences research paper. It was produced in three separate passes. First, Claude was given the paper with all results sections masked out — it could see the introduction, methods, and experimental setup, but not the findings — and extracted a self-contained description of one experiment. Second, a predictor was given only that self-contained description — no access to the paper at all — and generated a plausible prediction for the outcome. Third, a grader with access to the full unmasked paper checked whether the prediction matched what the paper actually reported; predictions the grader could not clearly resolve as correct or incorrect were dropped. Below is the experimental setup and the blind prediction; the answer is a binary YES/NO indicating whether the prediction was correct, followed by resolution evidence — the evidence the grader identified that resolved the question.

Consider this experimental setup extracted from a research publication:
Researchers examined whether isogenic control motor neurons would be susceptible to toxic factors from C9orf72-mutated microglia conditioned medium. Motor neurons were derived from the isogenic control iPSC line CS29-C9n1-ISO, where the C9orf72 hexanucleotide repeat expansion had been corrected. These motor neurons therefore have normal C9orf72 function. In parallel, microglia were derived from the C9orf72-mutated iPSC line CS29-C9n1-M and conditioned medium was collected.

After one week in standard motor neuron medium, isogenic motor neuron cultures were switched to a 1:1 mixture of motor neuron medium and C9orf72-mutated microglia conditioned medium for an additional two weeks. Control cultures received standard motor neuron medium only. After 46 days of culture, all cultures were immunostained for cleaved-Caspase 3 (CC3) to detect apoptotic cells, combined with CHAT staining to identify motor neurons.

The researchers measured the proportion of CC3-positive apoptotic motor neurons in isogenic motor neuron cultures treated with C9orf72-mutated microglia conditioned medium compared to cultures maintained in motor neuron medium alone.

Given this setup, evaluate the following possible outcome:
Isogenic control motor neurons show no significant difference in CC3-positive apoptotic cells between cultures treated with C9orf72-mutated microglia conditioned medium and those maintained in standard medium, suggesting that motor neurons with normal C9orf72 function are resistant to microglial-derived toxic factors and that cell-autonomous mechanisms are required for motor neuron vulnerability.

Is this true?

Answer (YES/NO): YES